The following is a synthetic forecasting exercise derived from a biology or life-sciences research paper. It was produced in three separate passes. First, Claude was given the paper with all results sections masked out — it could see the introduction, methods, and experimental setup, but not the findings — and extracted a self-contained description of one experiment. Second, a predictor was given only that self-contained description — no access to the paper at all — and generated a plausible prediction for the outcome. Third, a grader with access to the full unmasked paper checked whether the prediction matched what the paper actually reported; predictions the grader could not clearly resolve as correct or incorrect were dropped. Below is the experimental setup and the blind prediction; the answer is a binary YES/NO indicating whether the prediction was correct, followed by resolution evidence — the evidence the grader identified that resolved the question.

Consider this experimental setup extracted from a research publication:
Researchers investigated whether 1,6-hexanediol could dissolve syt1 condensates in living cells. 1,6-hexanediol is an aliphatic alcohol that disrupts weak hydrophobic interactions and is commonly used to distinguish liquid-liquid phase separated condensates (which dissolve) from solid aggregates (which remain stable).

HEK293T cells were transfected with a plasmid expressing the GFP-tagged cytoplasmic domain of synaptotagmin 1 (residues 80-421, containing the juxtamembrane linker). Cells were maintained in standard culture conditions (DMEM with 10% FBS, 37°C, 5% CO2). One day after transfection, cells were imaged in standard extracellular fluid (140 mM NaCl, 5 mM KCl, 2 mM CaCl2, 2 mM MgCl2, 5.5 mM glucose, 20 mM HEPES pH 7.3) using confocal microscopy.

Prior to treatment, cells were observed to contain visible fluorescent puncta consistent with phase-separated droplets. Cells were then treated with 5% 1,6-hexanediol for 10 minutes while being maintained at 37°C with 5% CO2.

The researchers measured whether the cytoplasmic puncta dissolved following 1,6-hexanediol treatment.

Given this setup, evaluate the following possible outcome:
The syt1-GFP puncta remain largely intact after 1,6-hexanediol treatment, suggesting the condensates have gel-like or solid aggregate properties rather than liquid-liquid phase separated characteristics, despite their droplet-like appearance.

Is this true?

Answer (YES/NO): NO